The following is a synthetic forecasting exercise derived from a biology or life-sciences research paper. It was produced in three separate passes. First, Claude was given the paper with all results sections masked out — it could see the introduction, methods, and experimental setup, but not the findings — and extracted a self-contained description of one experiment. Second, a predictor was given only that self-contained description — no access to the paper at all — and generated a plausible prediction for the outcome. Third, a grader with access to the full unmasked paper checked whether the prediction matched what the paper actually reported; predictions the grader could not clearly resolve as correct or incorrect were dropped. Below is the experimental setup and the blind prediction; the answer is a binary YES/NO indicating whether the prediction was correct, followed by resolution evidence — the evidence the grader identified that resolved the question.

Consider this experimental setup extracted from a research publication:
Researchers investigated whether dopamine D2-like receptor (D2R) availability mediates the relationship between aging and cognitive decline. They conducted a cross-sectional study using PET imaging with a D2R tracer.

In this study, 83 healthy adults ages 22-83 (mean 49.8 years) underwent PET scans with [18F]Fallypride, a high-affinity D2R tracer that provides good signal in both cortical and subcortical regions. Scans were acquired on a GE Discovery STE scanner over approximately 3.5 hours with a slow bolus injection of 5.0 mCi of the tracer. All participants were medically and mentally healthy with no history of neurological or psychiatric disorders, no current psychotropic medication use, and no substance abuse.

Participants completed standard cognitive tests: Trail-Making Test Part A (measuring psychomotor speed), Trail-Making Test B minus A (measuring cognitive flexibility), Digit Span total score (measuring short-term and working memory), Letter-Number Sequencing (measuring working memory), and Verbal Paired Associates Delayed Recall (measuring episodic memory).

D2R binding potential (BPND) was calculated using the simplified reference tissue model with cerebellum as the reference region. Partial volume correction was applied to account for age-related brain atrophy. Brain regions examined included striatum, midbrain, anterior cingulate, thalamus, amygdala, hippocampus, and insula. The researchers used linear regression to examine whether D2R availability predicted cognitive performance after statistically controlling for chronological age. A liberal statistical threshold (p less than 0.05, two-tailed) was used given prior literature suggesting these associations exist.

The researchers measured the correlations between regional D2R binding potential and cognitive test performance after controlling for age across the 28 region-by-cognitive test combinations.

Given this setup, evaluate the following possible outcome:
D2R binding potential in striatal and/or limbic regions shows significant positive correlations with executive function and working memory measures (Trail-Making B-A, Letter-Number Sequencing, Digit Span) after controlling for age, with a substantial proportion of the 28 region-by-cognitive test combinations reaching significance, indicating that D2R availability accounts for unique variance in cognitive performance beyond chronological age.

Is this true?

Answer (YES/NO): NO